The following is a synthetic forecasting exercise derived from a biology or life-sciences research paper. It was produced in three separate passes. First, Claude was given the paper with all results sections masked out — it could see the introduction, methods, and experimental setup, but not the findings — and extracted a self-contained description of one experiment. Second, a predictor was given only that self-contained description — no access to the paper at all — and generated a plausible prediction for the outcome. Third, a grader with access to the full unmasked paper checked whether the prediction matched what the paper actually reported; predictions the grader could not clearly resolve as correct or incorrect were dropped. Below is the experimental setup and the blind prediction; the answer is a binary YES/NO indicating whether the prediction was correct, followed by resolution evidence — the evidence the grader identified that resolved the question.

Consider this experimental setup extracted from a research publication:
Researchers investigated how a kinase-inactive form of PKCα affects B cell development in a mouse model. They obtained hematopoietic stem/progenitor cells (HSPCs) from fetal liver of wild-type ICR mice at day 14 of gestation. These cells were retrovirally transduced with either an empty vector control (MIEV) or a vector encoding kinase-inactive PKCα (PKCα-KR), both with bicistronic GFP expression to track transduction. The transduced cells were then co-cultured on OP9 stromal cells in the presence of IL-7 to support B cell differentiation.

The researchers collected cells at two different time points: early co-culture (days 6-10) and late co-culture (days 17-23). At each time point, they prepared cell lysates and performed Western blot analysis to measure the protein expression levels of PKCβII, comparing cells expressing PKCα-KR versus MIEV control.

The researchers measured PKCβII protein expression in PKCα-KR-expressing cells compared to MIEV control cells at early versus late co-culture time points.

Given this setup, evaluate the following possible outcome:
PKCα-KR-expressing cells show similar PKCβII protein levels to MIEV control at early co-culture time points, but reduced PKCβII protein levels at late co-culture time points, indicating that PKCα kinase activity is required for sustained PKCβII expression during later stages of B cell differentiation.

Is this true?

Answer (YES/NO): NO